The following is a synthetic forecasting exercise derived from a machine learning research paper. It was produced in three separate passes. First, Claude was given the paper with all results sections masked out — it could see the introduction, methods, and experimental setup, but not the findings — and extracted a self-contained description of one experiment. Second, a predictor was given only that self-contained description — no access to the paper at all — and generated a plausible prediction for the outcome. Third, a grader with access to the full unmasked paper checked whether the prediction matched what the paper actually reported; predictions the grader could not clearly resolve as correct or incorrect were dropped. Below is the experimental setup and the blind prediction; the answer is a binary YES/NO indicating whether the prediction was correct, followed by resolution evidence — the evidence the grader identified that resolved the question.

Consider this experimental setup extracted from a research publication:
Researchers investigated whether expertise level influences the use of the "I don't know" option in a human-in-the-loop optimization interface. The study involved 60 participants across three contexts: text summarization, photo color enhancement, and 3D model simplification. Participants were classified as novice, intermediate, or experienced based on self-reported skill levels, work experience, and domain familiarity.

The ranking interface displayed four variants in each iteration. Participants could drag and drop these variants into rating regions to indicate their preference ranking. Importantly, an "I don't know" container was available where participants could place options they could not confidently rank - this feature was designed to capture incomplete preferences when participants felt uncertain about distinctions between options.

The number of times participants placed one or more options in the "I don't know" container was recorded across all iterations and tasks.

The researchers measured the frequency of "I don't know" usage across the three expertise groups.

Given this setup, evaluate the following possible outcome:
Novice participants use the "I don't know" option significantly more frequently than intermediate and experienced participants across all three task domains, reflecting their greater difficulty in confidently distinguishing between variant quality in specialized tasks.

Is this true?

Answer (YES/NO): NO